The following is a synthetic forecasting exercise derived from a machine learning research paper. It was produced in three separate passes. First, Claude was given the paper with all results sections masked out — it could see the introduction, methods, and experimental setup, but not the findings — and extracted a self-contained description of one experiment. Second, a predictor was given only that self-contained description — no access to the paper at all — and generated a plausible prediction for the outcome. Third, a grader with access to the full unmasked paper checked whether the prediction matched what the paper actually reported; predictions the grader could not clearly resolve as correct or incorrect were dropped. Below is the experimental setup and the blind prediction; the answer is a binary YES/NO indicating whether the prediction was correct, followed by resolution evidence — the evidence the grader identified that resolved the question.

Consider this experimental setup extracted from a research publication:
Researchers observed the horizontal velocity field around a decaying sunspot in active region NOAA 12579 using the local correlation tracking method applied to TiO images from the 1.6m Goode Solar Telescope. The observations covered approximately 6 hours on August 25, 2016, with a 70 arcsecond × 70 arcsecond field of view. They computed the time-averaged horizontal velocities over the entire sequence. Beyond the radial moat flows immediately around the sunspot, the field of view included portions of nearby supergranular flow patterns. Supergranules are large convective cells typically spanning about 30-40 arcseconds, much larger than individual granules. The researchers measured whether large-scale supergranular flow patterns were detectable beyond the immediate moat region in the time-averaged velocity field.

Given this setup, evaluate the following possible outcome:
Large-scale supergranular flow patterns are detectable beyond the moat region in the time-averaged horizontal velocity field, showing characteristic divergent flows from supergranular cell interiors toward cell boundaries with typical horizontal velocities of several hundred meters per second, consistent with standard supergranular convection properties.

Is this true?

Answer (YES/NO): YES